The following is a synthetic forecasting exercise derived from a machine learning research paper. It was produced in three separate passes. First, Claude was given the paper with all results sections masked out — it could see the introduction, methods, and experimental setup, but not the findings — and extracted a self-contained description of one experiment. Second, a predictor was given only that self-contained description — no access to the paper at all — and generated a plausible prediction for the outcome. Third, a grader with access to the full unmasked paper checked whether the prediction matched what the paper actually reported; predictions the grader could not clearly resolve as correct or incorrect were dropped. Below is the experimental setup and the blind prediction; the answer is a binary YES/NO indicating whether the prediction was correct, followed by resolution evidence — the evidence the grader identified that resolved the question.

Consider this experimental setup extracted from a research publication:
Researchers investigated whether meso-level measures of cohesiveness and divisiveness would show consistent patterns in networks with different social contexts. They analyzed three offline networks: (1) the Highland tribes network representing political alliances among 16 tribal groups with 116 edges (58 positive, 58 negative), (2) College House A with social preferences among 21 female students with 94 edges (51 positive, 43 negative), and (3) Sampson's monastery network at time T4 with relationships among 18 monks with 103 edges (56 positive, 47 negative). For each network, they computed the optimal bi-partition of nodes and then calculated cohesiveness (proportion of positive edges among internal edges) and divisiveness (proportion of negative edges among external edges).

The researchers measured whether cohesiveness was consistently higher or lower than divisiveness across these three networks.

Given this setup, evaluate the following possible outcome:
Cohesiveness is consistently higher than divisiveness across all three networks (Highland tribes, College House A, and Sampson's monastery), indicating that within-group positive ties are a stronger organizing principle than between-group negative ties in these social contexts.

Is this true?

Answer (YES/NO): NO